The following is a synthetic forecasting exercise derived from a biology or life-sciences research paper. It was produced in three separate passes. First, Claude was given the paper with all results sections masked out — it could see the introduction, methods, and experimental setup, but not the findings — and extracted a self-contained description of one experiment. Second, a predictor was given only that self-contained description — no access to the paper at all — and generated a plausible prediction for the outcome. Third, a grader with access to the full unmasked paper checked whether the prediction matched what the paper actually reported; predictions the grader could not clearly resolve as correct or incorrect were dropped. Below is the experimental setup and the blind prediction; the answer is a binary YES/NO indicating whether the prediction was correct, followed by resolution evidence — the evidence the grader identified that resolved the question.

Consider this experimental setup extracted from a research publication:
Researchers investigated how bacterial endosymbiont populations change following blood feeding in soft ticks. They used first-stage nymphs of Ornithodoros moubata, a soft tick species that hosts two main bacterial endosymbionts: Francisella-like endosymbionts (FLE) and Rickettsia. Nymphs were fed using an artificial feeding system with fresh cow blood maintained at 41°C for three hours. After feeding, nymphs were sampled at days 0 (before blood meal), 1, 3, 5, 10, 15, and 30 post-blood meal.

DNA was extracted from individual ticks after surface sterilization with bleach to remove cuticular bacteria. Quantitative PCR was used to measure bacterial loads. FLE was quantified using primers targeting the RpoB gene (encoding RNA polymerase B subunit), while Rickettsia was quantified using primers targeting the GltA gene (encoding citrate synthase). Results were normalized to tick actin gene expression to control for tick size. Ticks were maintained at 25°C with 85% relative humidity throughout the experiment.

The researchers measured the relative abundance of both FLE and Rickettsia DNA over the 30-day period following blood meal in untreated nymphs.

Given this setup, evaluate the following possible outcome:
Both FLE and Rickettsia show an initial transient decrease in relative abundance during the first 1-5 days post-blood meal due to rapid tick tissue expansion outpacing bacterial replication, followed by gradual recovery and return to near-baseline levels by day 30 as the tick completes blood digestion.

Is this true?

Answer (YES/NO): NO